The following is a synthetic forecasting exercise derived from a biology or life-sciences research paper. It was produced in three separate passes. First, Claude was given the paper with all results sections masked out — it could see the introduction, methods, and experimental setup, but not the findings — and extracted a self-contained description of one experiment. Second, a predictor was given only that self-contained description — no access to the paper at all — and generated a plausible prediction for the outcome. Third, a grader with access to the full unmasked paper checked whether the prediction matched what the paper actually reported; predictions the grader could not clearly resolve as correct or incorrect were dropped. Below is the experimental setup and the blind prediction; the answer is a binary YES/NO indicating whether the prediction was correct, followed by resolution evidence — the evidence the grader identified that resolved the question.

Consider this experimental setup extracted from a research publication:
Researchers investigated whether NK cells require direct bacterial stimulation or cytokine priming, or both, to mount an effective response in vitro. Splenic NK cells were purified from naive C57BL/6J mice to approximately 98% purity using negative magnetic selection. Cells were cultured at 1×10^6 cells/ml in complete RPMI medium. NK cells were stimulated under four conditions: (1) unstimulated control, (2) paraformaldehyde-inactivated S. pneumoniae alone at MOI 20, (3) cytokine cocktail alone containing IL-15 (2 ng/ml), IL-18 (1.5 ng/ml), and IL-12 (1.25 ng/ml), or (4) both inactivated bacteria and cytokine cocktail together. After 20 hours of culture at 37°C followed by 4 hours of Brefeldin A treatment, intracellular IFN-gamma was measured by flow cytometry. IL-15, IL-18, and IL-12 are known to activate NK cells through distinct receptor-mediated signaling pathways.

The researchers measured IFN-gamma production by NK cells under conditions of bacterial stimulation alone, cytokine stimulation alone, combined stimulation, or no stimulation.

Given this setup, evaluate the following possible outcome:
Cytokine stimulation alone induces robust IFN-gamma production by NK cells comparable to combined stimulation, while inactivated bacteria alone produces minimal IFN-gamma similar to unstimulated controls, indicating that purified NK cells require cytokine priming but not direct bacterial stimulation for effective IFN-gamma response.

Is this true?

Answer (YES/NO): NO